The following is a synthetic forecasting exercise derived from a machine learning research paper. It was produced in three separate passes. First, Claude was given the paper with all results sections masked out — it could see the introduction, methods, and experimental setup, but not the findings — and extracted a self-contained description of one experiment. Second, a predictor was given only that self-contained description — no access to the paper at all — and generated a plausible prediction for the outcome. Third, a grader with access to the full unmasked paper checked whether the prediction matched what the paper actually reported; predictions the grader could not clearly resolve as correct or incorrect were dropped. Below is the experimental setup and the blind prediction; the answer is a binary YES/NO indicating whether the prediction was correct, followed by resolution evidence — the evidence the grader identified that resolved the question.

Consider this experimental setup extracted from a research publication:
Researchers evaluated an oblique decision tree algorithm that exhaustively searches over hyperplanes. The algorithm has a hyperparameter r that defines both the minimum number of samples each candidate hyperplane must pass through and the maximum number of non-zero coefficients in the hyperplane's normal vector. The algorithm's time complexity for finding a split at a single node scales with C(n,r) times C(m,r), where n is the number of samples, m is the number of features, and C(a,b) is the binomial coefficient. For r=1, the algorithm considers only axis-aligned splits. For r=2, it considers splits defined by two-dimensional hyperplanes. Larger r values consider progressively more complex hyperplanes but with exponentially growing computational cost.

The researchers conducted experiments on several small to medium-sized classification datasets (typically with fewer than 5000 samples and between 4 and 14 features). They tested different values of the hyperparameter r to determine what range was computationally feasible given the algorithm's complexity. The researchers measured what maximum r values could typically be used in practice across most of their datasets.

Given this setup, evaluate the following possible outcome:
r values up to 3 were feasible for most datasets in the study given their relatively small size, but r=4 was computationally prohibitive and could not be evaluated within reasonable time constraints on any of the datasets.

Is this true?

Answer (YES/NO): NO